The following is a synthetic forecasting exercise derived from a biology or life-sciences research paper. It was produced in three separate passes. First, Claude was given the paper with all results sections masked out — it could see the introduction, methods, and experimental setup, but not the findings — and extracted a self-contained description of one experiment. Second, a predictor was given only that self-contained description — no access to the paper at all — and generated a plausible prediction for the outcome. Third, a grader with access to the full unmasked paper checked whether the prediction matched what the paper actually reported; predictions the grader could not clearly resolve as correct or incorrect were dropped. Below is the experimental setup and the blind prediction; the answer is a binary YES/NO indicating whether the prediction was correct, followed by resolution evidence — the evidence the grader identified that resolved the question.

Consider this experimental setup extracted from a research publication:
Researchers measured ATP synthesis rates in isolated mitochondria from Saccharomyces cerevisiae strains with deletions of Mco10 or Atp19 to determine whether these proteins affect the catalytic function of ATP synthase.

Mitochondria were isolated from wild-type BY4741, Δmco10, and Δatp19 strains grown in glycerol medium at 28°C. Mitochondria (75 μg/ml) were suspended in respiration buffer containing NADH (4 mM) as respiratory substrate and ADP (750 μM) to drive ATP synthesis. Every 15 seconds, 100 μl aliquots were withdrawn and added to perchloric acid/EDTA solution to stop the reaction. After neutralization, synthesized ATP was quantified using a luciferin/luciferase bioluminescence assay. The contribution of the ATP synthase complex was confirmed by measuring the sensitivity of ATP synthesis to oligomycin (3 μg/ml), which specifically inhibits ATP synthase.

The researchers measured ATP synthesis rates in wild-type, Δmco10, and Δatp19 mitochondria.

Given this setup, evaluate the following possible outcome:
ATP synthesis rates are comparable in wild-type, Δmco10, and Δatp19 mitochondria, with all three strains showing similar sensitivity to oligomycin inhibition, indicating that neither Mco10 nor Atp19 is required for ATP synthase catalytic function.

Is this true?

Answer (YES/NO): NO